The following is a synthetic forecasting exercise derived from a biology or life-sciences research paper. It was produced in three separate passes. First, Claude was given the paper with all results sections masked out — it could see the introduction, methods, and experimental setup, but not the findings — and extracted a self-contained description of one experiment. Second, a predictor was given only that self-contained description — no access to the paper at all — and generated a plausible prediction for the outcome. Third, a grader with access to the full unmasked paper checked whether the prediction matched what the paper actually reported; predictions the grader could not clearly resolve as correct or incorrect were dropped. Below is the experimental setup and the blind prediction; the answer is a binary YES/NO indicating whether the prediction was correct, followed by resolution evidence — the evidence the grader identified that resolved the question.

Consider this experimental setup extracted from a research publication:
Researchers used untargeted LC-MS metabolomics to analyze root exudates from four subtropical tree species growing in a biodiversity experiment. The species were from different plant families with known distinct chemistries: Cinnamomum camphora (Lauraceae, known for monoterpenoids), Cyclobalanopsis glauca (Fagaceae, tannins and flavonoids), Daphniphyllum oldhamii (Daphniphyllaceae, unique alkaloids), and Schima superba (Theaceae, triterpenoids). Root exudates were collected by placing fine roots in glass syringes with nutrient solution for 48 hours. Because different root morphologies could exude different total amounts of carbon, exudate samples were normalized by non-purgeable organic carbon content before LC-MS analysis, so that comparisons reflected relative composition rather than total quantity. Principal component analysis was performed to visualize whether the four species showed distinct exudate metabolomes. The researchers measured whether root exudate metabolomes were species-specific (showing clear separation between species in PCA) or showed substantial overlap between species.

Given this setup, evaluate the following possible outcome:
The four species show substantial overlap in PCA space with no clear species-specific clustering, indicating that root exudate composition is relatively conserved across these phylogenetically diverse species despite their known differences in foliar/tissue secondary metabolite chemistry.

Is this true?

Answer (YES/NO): NO